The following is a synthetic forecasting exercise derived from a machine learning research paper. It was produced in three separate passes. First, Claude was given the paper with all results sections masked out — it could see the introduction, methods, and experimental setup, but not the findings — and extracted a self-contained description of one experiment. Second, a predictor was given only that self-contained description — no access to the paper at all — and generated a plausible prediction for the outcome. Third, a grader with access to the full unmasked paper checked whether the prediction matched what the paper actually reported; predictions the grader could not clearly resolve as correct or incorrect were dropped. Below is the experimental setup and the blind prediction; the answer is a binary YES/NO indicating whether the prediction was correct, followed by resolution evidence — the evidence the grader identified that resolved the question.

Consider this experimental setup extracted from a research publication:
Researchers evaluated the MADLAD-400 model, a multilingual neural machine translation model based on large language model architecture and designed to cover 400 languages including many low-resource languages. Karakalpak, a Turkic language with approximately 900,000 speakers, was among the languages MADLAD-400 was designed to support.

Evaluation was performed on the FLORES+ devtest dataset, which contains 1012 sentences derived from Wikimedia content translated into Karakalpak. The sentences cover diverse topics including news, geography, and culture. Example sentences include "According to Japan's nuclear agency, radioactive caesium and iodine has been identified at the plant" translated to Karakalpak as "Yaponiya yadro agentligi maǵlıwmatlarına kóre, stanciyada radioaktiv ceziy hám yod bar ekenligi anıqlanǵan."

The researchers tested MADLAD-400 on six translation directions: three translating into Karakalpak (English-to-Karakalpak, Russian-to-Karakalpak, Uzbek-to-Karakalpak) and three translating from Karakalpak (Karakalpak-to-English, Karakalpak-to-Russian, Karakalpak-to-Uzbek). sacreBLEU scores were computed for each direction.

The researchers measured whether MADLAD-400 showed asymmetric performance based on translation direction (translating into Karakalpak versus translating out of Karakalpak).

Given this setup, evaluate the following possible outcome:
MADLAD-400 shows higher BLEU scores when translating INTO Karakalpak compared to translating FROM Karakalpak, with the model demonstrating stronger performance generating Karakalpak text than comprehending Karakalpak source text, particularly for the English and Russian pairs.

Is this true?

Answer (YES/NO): NO